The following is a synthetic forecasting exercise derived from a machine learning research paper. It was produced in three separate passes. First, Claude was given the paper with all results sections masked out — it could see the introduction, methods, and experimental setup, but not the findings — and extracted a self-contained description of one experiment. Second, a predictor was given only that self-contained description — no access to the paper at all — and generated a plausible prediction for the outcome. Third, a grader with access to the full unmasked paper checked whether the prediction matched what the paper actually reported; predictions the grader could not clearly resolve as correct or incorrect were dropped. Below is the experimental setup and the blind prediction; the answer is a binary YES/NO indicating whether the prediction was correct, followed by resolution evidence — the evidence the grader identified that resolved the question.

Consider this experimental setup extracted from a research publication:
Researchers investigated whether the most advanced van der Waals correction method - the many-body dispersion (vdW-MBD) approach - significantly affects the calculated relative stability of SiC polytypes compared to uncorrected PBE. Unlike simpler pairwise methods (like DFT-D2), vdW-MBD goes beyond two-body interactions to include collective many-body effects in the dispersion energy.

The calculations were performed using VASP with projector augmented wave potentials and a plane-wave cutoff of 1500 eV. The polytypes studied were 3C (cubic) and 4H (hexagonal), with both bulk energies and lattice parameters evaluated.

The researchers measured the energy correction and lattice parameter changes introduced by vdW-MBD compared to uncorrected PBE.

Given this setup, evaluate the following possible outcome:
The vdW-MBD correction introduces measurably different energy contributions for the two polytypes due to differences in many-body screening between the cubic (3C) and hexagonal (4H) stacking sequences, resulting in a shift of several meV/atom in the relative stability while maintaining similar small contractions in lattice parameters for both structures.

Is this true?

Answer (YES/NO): NO